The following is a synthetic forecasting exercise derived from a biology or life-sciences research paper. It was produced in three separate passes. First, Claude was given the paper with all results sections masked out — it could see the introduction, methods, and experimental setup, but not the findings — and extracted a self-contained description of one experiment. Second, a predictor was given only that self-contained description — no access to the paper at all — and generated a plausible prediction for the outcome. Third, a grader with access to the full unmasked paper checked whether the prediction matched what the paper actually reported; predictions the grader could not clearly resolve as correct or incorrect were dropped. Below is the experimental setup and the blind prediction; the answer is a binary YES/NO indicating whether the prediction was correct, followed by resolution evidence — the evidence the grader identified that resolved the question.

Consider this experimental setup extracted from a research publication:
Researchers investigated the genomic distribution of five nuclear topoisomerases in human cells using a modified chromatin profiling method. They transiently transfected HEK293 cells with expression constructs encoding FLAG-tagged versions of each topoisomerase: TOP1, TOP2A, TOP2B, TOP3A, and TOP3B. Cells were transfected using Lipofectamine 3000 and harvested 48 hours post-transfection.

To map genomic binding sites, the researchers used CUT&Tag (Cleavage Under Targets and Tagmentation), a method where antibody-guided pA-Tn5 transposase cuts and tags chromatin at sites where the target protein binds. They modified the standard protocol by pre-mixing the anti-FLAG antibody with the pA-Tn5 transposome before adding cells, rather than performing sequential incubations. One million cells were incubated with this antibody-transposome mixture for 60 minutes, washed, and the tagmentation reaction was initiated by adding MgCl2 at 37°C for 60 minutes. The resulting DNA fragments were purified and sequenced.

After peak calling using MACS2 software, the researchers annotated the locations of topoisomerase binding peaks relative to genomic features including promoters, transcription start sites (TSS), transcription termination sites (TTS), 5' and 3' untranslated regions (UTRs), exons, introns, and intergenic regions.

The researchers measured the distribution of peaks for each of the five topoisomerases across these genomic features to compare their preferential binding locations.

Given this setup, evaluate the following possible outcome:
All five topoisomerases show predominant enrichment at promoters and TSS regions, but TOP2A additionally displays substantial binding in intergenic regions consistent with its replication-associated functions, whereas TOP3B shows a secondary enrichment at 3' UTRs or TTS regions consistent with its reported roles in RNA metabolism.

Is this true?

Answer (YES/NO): NO